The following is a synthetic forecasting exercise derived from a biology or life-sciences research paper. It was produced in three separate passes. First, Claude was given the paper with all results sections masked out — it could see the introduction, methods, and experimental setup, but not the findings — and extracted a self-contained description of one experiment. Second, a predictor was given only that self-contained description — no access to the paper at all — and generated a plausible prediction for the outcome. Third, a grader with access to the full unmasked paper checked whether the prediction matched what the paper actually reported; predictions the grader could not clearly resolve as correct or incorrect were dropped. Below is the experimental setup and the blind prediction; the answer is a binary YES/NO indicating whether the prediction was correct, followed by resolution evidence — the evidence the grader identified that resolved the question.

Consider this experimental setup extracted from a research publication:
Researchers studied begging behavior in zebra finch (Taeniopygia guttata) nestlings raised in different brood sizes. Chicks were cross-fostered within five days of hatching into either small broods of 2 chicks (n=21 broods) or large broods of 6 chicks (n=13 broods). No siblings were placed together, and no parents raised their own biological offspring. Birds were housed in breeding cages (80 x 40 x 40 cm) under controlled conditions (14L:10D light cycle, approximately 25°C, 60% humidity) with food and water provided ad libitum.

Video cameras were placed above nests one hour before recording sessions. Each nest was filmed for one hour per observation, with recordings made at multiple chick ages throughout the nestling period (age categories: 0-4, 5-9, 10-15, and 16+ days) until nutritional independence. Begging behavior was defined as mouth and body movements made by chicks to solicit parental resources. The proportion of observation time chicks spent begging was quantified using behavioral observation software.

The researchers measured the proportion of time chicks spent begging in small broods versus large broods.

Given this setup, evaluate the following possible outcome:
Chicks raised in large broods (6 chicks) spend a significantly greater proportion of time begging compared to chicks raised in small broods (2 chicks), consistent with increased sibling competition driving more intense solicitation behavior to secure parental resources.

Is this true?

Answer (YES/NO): YES